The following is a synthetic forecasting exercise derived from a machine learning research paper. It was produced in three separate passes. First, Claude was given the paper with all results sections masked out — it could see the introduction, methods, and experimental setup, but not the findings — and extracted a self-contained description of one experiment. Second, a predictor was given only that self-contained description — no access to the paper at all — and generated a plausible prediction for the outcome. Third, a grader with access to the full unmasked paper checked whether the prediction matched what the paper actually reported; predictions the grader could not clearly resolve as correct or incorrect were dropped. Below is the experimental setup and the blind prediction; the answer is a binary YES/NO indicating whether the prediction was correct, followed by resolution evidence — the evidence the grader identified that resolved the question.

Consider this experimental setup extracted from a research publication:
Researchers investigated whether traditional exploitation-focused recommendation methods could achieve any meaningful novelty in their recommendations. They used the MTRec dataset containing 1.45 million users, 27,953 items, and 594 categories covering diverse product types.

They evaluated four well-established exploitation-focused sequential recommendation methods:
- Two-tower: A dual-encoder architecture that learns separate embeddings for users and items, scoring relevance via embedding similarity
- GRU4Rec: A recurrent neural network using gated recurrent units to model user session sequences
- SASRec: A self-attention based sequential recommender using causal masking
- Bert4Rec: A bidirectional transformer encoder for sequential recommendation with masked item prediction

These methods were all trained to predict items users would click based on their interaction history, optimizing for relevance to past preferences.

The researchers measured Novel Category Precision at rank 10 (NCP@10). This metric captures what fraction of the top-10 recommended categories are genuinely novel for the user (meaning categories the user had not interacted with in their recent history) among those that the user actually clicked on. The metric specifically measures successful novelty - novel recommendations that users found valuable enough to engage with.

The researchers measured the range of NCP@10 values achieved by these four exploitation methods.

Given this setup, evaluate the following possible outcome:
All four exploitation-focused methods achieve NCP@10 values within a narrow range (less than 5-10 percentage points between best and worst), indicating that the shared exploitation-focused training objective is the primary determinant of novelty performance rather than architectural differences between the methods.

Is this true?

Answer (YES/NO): YES